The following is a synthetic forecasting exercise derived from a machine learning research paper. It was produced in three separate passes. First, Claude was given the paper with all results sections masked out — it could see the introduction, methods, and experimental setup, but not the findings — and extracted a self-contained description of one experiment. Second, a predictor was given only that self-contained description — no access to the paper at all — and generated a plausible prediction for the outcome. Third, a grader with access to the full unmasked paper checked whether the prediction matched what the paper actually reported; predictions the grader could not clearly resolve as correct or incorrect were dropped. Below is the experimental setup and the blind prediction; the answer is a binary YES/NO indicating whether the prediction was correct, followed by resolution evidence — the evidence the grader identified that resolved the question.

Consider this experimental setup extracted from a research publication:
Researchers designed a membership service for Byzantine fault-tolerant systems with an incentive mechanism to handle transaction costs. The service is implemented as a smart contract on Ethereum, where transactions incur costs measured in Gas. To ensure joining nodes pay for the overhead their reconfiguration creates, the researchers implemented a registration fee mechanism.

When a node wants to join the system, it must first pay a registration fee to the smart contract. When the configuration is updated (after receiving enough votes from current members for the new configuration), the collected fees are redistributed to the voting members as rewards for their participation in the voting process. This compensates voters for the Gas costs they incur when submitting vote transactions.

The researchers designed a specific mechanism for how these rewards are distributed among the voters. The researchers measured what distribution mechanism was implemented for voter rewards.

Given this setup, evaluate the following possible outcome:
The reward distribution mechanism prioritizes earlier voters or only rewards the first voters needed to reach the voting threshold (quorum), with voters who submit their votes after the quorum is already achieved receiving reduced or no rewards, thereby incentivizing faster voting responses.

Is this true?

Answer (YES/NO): NO